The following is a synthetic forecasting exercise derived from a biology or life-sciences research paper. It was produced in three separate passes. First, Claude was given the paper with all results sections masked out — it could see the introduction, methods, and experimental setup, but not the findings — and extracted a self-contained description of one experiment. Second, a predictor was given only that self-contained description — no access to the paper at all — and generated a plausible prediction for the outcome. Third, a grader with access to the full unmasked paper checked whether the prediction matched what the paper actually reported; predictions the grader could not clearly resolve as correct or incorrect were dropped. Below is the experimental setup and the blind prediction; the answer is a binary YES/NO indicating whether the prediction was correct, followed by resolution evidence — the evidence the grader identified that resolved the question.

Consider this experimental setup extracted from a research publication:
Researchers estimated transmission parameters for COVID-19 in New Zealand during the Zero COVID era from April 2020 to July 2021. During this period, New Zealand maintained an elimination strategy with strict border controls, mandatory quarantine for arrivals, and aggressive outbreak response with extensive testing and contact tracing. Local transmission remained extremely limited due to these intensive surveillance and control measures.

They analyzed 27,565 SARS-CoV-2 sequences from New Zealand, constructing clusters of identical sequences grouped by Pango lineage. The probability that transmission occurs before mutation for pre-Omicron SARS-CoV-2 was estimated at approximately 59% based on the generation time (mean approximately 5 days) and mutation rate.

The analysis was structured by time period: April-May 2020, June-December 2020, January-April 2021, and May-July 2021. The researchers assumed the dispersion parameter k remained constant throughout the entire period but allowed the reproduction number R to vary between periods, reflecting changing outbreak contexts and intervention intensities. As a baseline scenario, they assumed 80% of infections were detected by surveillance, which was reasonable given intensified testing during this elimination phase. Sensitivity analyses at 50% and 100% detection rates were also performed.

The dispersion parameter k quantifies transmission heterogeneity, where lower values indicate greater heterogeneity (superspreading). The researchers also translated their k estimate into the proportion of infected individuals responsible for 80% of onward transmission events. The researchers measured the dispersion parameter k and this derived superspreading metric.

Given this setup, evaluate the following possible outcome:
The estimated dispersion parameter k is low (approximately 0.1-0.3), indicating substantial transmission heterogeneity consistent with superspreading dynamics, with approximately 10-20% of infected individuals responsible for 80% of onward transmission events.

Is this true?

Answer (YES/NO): NO